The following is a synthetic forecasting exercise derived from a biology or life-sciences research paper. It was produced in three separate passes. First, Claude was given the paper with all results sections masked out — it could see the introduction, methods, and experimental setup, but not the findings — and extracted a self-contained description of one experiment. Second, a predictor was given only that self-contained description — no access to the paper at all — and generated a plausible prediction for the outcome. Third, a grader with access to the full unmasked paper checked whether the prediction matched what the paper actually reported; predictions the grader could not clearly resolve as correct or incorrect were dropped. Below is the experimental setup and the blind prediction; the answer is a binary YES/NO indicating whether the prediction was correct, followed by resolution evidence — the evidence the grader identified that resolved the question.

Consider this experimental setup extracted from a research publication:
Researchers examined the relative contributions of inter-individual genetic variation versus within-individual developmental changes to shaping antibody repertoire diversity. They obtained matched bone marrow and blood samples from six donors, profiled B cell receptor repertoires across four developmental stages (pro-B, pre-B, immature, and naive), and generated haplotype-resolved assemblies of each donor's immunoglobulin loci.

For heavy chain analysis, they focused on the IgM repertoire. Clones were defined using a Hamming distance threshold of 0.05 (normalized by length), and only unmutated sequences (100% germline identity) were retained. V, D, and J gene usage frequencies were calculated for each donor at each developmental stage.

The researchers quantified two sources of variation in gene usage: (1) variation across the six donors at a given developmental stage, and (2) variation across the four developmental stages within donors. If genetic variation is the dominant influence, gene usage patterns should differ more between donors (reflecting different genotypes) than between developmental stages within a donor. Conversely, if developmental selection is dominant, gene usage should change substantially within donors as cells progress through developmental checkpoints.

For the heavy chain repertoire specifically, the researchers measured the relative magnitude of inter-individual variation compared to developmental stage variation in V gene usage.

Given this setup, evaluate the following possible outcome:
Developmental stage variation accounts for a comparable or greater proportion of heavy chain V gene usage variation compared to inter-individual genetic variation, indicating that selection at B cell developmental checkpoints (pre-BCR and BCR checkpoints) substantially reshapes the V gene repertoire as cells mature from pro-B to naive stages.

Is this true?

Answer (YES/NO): NO